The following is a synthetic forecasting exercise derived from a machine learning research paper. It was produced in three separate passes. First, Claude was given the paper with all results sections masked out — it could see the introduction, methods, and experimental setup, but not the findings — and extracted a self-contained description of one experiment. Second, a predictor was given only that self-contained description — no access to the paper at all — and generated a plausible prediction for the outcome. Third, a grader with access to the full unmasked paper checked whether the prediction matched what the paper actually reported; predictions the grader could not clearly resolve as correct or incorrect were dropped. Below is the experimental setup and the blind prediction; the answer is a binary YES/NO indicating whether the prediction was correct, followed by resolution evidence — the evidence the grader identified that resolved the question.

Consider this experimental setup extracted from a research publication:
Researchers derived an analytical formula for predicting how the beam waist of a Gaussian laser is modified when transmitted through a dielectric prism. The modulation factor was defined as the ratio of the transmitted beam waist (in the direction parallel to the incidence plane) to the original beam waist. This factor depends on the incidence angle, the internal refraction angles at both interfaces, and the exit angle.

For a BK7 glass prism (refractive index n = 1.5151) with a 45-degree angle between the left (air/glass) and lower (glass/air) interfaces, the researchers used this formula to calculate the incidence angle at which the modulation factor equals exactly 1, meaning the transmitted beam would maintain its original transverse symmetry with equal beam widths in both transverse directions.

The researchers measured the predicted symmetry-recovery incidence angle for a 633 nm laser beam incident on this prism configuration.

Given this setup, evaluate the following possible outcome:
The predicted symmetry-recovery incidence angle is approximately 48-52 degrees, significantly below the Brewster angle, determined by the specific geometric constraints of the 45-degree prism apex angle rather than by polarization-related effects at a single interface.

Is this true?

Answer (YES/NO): NO